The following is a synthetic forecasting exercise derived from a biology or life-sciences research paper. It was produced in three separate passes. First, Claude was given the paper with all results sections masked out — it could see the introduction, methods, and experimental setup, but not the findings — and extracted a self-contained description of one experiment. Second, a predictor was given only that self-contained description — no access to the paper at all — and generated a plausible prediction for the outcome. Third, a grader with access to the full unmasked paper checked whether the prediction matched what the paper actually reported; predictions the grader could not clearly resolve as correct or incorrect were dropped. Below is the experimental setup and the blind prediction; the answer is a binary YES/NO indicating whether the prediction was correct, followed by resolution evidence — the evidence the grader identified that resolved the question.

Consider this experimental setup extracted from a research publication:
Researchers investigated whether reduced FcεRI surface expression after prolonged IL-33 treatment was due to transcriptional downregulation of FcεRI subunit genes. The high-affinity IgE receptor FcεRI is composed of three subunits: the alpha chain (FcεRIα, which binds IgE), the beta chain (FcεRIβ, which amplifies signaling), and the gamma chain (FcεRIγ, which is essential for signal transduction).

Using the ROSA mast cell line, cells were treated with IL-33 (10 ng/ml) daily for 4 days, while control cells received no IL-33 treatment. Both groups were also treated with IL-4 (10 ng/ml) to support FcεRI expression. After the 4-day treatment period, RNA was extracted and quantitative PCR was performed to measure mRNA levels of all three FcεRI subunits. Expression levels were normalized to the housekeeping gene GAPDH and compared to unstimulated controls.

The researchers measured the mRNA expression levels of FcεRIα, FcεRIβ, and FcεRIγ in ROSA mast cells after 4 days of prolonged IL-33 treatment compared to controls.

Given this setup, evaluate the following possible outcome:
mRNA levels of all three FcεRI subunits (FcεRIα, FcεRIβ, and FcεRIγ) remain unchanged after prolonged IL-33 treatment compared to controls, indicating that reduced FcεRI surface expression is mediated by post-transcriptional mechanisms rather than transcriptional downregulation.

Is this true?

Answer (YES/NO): NO